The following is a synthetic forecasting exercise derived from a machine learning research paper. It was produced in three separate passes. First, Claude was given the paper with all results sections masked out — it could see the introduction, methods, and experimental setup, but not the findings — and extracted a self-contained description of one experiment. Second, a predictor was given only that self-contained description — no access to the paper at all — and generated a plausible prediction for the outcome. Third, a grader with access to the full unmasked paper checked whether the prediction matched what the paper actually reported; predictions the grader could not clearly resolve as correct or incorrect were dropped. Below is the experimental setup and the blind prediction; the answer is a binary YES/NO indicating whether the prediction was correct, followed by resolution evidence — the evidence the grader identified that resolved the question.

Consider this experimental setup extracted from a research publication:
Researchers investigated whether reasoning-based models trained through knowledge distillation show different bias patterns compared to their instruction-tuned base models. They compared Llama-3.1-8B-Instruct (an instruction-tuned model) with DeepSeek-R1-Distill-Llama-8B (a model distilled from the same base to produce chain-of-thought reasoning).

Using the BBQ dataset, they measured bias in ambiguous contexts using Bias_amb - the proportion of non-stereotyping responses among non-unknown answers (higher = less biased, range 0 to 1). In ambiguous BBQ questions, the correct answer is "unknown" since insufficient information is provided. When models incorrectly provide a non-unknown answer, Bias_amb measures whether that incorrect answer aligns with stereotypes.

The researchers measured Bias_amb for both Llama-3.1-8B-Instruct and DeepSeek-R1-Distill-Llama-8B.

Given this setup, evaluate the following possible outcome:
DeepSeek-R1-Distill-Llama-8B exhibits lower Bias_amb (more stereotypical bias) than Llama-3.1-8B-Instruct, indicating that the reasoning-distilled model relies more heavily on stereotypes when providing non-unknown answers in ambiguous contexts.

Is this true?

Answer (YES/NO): YES